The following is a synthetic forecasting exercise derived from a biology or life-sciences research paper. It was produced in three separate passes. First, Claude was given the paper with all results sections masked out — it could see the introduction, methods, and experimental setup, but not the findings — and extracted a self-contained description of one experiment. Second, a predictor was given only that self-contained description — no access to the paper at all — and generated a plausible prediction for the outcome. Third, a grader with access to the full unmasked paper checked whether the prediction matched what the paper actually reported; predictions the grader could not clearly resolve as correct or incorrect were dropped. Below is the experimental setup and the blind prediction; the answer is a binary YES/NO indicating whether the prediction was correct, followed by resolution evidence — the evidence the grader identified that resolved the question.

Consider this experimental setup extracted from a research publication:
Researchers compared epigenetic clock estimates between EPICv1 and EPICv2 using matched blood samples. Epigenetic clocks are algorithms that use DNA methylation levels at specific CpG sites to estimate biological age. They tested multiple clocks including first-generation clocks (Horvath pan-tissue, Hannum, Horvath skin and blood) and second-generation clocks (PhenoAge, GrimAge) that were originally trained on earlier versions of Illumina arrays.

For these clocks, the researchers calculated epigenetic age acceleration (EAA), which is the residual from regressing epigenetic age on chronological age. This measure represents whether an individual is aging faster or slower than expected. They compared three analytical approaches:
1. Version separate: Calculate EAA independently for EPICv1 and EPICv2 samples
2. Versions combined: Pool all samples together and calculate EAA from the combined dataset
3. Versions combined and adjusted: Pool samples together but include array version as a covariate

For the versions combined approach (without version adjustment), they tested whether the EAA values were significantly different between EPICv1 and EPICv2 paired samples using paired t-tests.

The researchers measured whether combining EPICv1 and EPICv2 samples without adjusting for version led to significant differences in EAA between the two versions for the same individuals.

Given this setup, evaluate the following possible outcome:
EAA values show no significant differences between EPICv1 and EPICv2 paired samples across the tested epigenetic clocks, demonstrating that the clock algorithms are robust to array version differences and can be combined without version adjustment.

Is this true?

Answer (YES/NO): NO